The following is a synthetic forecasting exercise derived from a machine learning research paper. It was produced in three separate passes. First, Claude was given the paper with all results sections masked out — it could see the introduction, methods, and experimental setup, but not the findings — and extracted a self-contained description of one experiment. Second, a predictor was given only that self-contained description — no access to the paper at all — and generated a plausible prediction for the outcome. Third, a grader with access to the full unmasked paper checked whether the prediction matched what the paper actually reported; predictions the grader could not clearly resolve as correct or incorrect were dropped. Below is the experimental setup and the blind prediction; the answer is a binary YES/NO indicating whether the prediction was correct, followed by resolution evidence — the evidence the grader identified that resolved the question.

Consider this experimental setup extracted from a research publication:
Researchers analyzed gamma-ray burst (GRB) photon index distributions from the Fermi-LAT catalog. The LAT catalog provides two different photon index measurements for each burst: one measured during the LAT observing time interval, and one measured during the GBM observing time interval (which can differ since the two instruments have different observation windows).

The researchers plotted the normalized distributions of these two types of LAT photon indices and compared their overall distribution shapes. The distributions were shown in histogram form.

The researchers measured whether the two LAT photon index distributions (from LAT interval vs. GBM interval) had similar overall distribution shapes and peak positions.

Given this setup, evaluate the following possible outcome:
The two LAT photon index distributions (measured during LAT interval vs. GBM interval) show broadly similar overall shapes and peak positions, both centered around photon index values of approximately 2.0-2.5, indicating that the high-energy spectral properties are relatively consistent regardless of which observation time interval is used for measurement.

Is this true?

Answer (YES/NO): YES